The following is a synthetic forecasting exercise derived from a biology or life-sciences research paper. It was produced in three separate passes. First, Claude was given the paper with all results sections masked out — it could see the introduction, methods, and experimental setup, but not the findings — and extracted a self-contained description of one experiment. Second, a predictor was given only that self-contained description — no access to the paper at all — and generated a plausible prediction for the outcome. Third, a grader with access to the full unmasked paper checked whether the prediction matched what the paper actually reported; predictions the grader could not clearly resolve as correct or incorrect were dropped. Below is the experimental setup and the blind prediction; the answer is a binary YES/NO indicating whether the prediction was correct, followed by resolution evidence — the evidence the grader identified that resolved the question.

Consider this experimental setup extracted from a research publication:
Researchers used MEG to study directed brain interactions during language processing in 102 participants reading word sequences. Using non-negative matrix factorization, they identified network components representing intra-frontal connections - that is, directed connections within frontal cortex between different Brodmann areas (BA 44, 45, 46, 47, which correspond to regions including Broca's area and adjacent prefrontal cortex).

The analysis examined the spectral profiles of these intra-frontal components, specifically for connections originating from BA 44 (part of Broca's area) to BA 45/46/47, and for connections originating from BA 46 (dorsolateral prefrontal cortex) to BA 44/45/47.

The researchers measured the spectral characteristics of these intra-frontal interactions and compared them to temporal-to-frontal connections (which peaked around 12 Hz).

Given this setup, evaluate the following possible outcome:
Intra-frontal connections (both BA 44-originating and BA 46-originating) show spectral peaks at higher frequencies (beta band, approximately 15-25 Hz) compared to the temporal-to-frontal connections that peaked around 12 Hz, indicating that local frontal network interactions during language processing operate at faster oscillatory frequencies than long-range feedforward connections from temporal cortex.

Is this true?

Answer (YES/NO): NO